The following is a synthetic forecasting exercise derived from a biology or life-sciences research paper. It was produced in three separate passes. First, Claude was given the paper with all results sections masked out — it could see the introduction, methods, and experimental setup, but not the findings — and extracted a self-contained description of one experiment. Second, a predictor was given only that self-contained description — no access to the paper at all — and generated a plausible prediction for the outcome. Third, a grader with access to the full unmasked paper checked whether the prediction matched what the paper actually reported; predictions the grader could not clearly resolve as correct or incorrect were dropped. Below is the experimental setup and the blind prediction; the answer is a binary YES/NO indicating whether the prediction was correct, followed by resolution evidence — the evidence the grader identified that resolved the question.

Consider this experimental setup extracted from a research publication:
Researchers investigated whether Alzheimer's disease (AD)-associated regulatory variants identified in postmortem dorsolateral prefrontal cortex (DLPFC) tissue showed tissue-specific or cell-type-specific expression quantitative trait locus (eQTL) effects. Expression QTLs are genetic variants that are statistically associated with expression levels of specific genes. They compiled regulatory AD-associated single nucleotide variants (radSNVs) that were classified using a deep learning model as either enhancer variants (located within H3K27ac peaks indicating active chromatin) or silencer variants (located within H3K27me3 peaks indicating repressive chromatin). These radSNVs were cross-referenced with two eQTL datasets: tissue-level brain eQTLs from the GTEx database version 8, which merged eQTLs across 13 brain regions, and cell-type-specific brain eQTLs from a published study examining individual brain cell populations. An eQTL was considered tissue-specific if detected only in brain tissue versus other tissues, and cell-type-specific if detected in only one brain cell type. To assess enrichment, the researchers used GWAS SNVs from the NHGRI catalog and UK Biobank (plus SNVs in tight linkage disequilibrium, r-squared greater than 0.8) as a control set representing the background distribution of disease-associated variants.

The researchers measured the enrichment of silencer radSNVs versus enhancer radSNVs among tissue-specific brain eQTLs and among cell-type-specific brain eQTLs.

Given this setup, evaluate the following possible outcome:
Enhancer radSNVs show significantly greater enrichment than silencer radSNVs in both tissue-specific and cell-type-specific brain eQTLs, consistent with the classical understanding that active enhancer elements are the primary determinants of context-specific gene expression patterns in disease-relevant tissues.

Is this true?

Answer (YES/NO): NO